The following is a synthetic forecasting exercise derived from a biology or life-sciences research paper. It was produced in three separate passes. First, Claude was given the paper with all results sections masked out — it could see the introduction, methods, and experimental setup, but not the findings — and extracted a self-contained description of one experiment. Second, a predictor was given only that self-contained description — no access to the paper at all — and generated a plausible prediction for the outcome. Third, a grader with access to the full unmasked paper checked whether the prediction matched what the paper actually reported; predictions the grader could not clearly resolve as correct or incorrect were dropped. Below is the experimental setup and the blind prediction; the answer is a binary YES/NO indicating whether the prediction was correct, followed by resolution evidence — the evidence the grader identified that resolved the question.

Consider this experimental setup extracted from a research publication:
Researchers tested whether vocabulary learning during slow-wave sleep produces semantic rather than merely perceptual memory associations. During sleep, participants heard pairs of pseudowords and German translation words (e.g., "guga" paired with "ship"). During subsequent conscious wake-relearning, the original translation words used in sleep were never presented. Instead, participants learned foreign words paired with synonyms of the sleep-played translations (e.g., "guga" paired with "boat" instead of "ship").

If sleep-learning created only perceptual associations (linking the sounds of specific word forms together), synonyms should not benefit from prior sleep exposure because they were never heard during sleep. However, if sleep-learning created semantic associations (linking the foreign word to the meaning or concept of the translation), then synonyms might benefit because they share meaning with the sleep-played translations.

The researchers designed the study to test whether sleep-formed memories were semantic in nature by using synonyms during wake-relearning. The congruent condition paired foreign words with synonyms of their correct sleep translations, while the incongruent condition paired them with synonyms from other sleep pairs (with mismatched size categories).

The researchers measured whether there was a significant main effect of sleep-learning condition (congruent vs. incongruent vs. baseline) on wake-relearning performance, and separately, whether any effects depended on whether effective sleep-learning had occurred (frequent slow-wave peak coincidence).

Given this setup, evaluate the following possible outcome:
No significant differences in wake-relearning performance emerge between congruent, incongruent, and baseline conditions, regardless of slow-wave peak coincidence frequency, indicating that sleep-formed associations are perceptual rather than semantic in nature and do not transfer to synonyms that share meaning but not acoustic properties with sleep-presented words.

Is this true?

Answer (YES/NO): NO